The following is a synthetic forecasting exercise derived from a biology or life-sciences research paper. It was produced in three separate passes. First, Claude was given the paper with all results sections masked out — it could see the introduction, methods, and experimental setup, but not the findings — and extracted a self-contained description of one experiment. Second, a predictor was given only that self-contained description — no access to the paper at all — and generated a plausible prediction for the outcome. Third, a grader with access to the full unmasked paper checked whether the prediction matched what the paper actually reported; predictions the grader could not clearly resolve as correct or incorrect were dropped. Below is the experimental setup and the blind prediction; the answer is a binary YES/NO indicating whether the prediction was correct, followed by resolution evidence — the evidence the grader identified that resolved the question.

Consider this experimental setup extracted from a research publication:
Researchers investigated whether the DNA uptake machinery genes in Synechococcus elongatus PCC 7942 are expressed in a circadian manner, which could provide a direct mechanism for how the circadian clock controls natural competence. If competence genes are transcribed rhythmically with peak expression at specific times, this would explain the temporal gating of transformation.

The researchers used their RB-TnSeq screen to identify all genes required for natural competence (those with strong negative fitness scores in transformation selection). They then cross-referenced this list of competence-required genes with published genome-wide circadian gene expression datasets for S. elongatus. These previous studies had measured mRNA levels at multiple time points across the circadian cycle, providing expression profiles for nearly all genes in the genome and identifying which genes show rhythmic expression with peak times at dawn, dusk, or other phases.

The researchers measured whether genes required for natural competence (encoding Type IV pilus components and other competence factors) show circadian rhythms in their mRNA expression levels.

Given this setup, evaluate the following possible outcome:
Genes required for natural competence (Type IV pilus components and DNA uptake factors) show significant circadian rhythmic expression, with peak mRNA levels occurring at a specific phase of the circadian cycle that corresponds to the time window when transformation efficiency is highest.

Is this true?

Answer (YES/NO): NO